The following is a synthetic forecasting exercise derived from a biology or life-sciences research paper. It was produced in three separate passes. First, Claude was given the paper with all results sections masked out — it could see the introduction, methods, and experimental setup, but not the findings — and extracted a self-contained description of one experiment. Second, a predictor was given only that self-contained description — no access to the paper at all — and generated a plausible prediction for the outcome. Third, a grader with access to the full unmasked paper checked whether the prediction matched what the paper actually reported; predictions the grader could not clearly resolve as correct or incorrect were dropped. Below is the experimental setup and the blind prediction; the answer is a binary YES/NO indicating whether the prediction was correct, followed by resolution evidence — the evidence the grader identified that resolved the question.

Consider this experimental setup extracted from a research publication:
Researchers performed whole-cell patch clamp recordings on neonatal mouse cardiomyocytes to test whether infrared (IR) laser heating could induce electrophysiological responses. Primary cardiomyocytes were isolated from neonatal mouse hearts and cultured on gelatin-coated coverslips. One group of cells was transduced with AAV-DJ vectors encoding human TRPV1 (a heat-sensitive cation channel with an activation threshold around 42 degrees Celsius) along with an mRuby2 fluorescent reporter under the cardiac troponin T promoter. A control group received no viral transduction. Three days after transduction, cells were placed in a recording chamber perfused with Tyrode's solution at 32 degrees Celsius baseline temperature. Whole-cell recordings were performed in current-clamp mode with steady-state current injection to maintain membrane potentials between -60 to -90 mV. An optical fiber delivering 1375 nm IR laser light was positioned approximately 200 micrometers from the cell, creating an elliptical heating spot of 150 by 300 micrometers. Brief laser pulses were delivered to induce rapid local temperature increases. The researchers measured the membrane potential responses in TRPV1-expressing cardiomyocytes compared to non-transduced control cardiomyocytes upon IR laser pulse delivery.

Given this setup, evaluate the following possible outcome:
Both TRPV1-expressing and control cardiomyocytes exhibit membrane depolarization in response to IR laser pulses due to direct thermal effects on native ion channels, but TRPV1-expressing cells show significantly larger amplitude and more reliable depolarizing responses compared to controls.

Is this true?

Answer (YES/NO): NO